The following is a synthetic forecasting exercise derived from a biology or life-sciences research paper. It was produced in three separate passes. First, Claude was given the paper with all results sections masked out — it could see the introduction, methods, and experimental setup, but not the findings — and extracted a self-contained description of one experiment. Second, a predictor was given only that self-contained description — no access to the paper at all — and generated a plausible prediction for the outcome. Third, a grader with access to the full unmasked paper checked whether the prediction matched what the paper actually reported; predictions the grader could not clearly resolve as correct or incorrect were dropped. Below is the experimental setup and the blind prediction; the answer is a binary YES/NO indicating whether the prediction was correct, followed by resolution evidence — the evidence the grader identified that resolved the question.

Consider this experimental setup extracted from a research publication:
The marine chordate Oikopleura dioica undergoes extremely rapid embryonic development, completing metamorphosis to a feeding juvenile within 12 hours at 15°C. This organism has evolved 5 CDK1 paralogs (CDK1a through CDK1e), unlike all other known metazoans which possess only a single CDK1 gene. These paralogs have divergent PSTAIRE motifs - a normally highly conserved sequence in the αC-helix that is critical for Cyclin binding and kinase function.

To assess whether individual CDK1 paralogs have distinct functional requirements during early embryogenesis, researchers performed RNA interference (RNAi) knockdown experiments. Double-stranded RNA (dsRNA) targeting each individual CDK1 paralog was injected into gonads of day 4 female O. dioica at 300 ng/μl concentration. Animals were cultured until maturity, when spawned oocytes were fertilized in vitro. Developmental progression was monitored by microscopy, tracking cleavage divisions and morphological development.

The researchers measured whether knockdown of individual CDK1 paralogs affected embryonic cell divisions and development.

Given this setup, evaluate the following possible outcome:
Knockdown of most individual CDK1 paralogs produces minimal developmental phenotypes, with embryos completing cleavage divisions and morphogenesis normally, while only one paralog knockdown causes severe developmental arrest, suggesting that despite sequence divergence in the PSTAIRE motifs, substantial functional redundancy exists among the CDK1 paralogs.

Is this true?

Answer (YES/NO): NO